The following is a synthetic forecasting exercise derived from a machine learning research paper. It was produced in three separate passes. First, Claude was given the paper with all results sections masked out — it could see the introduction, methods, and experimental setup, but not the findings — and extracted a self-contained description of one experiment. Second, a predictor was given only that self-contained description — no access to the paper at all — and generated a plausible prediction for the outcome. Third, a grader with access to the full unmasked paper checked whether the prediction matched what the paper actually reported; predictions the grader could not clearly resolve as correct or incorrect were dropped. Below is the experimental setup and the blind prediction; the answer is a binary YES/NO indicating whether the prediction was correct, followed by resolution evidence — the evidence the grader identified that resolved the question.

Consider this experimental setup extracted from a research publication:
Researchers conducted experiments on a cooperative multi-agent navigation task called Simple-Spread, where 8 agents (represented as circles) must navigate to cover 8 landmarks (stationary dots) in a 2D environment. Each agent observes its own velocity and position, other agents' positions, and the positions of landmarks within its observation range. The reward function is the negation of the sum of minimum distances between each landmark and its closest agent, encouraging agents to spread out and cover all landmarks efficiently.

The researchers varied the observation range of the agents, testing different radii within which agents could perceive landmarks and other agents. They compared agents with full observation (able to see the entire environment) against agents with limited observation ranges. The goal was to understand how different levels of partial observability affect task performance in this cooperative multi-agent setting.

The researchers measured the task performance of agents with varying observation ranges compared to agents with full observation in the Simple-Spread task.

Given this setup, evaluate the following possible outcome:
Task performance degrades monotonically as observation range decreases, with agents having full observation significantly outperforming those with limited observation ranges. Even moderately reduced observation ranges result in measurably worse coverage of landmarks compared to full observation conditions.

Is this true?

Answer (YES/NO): NO